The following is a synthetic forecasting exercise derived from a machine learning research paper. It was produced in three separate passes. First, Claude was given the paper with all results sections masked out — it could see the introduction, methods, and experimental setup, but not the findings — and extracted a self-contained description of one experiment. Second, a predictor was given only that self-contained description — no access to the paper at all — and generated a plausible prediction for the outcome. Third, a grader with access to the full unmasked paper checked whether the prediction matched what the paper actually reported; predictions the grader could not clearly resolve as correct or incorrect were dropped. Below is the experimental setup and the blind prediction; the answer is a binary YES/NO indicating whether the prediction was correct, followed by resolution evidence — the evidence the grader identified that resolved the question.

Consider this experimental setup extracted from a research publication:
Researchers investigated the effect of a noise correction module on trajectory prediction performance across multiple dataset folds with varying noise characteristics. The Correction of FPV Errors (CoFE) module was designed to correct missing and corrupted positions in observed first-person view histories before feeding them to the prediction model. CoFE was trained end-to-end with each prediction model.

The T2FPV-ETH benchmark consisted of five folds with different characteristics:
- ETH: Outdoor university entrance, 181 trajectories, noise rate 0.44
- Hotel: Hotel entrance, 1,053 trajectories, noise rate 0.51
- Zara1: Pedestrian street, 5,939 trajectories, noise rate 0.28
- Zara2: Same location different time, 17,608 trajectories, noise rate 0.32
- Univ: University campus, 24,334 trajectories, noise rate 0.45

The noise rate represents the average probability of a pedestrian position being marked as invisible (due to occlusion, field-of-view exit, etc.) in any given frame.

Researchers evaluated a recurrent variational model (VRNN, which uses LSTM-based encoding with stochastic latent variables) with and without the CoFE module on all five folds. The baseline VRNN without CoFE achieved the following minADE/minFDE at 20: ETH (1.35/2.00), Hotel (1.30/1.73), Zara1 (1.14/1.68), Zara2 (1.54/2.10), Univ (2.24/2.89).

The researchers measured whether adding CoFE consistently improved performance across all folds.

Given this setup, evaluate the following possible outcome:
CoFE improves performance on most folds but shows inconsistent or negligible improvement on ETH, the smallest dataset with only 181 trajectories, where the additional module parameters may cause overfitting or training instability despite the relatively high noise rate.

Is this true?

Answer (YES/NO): NO